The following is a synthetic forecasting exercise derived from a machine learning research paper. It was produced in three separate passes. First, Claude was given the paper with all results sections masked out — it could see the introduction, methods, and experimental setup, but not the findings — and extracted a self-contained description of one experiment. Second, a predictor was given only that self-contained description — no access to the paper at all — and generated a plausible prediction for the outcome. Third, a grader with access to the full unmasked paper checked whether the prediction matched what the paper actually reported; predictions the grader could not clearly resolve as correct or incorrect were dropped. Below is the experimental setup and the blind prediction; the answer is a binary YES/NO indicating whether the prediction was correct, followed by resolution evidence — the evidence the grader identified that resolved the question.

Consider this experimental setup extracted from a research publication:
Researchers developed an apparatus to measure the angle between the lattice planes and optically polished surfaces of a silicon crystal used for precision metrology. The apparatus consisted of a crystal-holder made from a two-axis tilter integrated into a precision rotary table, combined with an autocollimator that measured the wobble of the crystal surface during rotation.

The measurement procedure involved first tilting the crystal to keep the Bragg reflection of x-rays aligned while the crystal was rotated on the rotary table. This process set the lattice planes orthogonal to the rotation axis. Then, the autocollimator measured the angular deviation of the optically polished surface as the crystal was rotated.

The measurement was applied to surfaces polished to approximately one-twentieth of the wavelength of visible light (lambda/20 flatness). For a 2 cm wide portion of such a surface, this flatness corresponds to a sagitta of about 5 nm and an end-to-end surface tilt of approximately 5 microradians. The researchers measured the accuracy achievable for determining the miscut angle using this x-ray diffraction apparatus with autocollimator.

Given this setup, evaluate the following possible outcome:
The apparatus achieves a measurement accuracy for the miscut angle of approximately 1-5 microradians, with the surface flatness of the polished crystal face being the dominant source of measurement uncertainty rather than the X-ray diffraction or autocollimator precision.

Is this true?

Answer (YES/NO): YES